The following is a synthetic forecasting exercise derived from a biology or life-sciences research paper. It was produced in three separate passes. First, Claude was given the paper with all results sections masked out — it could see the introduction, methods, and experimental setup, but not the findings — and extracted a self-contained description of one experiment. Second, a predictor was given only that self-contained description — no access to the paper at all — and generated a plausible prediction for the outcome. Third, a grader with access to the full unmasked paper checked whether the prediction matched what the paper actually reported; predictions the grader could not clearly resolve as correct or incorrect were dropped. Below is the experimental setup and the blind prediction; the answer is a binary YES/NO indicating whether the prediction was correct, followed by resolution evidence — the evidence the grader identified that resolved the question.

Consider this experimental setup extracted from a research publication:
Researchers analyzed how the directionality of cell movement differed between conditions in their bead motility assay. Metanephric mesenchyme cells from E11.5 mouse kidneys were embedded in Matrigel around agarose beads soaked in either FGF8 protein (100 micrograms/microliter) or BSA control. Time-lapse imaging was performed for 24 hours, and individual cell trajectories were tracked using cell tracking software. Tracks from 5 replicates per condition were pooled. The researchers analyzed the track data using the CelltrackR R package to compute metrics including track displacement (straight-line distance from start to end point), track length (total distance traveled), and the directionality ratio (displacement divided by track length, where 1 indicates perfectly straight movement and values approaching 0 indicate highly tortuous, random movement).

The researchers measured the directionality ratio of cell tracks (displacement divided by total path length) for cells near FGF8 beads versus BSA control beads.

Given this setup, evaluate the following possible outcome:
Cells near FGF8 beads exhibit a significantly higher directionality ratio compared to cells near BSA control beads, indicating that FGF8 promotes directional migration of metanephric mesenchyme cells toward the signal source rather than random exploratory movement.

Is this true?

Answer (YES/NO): NO